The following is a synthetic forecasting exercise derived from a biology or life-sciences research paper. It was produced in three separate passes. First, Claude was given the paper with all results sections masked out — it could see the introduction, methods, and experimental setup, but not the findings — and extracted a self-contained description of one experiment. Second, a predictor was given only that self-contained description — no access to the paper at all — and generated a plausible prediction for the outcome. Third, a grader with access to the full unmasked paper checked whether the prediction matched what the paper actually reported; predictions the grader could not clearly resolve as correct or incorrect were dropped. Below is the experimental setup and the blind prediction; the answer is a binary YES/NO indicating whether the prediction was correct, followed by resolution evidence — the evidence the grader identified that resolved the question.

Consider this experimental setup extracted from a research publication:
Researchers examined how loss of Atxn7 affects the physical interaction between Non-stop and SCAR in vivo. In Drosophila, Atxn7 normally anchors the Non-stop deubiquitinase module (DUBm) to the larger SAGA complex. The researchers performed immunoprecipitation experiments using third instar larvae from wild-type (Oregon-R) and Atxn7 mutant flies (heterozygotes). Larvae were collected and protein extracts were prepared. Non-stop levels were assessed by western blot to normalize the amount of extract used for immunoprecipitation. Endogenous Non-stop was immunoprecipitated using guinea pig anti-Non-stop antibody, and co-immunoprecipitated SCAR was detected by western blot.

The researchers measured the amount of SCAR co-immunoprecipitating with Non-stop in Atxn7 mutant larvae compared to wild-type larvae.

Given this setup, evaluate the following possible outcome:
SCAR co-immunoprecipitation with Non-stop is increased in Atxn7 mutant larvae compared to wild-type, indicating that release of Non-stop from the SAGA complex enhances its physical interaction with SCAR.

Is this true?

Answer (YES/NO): YES